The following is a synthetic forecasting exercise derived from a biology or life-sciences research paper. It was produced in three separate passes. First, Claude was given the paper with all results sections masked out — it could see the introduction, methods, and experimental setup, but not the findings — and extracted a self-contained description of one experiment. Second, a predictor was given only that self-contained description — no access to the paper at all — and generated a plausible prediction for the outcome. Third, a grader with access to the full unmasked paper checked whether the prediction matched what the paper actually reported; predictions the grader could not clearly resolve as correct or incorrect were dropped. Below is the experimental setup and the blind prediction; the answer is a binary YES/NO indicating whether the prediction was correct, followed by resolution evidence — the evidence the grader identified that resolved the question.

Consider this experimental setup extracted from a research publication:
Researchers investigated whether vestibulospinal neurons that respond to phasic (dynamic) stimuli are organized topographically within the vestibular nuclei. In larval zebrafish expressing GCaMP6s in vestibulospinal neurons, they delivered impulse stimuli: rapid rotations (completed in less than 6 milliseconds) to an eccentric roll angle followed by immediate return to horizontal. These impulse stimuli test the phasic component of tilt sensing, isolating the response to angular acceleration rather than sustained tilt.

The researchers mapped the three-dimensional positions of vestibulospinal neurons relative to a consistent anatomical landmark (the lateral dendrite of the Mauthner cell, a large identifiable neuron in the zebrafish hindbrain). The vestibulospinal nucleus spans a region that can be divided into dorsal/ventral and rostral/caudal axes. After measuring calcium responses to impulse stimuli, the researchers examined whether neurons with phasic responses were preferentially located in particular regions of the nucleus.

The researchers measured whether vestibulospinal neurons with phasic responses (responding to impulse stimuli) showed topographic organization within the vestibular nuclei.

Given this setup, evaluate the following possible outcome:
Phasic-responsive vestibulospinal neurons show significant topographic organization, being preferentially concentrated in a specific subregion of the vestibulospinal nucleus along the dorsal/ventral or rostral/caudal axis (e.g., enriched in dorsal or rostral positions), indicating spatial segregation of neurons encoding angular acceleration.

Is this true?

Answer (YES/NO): NO